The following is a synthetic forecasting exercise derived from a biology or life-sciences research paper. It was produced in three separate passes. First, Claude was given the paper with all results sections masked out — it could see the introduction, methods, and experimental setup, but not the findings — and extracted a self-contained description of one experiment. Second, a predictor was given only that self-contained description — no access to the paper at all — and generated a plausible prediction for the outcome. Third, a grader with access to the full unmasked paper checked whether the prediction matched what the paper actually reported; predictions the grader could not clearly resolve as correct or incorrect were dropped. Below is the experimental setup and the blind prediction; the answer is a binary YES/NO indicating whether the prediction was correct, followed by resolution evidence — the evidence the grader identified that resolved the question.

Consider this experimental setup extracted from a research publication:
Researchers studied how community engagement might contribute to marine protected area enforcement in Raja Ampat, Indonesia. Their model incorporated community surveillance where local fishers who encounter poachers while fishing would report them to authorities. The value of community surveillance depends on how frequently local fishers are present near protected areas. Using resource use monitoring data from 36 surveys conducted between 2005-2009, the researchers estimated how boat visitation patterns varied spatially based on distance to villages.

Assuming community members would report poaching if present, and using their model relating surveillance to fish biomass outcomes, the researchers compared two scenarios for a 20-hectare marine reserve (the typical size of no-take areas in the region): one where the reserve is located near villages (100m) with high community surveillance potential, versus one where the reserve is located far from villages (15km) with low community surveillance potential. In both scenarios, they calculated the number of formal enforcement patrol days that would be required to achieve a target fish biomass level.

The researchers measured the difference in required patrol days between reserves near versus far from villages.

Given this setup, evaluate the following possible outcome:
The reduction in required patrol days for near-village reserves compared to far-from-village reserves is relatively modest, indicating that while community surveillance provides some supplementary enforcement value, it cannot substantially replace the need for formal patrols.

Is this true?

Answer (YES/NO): YES